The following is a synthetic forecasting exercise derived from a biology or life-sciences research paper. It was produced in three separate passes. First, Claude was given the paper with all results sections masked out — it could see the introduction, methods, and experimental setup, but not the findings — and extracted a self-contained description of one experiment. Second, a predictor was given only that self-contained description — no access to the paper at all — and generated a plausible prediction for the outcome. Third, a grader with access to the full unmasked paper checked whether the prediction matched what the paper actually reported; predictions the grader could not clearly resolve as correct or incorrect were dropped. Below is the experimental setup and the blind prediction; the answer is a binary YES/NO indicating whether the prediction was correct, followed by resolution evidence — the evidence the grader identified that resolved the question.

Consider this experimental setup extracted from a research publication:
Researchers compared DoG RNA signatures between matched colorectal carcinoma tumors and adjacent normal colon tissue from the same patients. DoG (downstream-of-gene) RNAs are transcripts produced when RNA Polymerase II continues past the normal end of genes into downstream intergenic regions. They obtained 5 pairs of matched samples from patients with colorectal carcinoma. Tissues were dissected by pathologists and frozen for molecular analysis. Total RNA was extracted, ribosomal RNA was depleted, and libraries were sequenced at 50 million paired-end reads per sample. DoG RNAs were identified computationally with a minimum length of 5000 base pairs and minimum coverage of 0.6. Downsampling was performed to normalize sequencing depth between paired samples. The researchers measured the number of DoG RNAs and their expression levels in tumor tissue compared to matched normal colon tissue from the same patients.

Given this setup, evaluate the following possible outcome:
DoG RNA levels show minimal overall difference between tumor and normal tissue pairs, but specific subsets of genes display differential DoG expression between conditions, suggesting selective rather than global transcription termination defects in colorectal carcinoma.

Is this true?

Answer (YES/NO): YES